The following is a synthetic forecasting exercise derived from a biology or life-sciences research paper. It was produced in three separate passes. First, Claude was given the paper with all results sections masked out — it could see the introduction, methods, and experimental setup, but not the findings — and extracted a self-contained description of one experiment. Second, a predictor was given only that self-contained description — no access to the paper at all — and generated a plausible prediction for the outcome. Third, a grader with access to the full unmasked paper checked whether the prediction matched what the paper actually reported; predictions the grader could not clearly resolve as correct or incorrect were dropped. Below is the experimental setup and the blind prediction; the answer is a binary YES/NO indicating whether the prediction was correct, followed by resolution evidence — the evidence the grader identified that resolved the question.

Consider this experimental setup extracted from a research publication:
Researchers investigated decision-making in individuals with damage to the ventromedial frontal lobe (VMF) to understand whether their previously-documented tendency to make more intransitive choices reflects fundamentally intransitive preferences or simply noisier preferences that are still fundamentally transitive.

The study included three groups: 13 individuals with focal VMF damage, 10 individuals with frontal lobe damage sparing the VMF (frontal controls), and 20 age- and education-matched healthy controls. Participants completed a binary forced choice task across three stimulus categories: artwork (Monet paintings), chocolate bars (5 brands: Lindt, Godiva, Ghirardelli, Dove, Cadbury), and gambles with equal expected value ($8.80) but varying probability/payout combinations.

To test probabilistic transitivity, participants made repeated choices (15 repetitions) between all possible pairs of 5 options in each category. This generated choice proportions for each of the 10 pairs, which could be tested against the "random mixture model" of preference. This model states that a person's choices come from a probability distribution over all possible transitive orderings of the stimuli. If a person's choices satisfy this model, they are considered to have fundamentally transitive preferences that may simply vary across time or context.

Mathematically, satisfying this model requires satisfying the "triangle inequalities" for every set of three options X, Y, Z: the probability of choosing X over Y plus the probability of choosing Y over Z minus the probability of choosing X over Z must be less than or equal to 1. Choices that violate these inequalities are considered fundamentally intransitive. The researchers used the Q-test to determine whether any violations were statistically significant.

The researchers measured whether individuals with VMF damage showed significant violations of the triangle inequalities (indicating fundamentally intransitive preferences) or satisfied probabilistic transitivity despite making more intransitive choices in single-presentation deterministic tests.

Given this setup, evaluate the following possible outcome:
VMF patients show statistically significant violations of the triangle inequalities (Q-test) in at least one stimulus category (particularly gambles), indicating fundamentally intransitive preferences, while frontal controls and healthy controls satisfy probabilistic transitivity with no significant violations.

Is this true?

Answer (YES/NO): NO